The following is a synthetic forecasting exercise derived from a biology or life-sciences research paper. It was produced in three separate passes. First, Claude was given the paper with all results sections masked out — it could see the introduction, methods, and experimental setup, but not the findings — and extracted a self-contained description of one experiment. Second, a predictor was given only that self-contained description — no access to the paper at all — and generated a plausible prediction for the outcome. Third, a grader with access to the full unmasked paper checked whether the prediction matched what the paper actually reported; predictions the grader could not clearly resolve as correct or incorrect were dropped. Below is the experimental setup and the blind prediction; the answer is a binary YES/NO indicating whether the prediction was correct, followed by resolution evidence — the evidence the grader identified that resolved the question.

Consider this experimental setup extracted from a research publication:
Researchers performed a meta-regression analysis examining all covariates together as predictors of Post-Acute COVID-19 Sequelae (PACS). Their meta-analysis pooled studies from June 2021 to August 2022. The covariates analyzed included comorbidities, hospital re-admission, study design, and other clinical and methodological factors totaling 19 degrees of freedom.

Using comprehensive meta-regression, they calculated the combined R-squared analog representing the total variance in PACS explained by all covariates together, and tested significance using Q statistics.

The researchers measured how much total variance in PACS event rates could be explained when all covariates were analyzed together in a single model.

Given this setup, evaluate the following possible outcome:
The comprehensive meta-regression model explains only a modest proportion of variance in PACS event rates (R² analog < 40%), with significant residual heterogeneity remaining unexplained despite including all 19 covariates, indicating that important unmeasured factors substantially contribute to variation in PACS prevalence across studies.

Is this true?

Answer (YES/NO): NO